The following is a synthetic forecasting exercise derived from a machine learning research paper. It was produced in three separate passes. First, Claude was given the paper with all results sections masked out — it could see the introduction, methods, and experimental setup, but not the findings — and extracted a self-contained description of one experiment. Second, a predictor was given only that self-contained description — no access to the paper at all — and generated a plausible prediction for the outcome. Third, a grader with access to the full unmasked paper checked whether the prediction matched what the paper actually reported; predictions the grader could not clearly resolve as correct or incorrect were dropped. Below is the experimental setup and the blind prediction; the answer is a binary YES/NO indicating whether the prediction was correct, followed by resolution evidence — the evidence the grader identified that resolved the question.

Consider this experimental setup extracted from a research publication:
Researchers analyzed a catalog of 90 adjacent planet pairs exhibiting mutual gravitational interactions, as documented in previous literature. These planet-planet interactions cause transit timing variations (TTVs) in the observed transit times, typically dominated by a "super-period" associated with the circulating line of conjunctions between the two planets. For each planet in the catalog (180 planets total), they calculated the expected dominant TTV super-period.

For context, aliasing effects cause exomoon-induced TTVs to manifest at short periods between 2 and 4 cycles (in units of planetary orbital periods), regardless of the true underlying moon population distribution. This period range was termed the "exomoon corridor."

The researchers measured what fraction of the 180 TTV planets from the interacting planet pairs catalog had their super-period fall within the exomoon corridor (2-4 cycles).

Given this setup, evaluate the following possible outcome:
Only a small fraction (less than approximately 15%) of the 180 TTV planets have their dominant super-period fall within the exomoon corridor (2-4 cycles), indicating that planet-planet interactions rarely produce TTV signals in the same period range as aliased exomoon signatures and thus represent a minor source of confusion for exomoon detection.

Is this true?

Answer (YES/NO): YES